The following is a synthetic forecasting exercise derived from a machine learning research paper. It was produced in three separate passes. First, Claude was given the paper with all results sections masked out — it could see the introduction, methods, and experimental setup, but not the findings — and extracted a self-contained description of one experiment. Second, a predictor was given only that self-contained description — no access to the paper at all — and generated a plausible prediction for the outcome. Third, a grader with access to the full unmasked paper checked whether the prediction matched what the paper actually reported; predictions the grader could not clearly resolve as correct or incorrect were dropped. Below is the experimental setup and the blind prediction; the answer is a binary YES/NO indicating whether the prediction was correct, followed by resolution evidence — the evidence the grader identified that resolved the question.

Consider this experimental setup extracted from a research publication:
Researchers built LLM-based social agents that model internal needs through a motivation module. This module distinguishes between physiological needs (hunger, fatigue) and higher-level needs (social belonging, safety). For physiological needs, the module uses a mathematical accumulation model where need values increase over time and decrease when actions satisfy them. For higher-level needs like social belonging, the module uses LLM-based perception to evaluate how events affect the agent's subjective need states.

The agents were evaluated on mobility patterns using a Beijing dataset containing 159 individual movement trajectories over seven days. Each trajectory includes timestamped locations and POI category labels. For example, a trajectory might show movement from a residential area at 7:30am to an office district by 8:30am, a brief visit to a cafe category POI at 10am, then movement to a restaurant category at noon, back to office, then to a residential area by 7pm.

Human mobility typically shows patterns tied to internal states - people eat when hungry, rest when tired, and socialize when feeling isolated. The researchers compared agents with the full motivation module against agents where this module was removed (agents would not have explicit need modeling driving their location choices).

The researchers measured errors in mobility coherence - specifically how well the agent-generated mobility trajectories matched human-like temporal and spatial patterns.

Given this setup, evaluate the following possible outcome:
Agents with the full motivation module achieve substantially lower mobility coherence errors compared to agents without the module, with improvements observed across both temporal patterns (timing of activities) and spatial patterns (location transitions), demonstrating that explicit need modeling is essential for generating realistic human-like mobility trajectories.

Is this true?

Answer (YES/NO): YES